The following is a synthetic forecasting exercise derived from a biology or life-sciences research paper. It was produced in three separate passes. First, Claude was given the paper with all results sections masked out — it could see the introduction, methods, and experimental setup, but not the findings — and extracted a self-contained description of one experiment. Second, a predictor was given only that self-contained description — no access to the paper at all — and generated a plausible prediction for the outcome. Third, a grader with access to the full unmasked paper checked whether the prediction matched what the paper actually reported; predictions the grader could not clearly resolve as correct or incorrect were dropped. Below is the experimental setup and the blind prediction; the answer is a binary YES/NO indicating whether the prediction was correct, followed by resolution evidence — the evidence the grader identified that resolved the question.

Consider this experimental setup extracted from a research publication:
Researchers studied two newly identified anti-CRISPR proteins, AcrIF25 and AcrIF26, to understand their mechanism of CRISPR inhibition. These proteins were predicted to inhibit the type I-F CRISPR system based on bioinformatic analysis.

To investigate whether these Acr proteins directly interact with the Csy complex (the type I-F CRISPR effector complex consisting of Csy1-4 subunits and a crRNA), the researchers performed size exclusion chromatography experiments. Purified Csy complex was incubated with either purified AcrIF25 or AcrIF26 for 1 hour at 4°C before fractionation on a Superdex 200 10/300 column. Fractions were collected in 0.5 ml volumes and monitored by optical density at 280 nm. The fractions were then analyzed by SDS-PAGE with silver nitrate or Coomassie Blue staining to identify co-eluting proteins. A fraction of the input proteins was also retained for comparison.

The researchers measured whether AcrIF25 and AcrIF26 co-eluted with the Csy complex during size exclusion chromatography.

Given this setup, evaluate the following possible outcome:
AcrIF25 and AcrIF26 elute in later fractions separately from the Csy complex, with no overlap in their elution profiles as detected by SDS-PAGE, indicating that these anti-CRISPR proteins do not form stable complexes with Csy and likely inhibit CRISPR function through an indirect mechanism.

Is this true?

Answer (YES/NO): NO